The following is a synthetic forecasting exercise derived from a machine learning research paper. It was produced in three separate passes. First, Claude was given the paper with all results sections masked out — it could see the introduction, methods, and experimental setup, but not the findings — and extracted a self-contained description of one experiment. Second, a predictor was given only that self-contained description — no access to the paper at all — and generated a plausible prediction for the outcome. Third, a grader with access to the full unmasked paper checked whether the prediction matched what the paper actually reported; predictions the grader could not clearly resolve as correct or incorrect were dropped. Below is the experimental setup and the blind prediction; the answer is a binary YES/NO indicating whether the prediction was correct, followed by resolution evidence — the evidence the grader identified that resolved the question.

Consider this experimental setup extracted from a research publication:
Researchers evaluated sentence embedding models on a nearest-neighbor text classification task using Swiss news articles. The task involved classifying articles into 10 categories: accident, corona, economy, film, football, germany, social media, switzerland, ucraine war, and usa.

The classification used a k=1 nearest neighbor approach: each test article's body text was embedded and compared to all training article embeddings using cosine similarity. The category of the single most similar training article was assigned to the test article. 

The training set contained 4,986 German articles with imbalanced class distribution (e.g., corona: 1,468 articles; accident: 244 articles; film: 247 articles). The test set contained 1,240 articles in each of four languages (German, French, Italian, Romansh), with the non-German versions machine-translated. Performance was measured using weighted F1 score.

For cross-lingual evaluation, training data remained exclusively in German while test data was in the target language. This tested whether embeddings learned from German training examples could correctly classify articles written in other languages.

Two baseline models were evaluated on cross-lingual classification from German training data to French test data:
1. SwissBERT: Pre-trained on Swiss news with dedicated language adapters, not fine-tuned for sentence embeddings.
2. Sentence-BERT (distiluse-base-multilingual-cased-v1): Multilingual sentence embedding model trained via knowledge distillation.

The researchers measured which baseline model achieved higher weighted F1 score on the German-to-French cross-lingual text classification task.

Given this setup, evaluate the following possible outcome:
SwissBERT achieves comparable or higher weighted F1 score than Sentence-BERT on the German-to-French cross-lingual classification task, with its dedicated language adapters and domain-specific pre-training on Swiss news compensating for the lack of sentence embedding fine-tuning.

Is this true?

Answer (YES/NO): NO